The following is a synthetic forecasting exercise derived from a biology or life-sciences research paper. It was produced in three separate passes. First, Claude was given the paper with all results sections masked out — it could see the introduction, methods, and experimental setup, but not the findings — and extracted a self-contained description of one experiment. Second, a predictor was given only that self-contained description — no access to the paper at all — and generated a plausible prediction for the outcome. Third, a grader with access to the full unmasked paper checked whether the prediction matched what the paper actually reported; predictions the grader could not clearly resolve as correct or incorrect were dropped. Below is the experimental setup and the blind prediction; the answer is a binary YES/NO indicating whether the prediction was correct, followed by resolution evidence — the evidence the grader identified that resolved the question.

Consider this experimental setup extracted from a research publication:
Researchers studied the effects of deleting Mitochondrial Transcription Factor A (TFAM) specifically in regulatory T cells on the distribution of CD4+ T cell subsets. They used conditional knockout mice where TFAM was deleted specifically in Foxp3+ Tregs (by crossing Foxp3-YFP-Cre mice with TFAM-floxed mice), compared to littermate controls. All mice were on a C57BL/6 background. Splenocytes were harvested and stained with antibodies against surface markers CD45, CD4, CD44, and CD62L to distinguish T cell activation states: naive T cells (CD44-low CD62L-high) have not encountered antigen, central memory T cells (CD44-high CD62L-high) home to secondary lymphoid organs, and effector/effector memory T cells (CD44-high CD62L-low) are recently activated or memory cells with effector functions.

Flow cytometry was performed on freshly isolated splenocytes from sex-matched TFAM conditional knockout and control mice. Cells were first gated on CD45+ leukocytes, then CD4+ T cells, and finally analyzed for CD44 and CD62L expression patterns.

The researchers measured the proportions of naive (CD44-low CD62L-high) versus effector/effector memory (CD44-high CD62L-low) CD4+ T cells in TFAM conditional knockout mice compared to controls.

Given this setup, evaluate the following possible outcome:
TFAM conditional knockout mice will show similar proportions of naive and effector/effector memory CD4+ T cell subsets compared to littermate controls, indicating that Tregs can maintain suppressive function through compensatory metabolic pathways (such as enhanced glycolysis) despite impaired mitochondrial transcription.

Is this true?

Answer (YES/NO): NO